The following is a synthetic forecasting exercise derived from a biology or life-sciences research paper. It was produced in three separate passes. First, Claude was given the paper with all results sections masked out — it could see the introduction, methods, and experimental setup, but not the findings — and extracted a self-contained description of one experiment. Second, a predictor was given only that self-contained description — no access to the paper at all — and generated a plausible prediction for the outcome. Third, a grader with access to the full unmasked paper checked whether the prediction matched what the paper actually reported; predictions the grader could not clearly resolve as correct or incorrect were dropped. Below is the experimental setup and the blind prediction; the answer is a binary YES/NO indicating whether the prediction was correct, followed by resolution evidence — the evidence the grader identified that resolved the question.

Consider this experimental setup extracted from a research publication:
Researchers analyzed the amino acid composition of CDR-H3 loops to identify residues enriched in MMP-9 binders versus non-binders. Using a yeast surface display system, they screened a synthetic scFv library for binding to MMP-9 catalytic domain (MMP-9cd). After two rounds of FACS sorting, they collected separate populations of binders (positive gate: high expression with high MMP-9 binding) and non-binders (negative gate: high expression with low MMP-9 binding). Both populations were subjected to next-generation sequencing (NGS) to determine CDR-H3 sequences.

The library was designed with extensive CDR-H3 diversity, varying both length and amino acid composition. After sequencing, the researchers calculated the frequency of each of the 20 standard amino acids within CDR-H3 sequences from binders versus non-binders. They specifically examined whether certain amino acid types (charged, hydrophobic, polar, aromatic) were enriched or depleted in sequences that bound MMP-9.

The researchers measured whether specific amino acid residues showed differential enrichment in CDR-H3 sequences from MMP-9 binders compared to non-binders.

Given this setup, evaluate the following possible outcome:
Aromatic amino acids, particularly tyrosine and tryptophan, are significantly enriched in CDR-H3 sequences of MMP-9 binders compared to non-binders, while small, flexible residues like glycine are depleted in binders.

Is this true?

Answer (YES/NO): NO